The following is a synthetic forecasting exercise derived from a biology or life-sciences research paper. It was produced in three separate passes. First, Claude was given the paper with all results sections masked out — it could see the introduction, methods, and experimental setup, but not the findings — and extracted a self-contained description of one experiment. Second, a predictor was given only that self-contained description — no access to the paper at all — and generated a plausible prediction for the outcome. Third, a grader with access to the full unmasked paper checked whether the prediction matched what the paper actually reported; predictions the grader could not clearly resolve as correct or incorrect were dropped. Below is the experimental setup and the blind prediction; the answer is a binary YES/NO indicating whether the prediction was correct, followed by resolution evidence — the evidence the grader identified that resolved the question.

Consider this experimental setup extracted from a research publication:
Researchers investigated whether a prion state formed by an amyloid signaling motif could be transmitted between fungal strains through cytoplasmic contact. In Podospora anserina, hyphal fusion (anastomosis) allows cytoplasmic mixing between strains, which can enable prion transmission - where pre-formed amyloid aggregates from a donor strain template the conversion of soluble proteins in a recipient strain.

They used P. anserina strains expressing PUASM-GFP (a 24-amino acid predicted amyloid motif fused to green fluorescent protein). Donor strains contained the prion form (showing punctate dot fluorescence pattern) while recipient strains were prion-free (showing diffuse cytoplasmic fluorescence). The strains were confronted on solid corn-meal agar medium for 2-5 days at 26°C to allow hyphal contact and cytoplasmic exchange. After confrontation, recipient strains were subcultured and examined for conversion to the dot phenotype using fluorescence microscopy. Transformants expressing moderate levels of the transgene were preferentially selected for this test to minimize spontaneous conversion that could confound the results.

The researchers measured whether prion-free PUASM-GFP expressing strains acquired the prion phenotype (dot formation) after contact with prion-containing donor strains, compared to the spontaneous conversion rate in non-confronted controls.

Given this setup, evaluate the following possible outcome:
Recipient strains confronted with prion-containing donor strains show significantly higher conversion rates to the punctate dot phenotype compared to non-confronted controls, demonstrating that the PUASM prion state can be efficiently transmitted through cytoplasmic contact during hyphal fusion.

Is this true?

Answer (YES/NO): YES